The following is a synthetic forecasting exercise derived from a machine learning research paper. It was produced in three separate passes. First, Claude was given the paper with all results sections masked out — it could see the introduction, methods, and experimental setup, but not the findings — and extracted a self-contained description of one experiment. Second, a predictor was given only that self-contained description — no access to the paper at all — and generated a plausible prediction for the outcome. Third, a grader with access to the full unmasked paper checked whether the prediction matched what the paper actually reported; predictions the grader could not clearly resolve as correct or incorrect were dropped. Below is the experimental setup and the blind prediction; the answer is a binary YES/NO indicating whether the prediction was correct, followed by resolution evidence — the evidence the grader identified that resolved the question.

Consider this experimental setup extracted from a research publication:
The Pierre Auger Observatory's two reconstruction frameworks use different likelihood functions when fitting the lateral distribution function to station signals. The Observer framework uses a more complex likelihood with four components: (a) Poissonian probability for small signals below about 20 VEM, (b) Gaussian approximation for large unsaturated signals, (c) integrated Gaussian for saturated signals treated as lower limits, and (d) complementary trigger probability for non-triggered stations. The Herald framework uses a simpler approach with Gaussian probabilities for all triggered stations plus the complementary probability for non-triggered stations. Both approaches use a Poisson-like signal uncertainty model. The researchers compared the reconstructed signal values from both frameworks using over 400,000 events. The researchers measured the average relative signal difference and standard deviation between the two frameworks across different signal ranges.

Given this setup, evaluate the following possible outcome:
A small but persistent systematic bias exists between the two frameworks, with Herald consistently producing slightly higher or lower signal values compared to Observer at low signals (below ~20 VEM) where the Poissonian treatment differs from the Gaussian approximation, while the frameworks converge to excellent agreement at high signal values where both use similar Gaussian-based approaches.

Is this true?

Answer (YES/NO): NO